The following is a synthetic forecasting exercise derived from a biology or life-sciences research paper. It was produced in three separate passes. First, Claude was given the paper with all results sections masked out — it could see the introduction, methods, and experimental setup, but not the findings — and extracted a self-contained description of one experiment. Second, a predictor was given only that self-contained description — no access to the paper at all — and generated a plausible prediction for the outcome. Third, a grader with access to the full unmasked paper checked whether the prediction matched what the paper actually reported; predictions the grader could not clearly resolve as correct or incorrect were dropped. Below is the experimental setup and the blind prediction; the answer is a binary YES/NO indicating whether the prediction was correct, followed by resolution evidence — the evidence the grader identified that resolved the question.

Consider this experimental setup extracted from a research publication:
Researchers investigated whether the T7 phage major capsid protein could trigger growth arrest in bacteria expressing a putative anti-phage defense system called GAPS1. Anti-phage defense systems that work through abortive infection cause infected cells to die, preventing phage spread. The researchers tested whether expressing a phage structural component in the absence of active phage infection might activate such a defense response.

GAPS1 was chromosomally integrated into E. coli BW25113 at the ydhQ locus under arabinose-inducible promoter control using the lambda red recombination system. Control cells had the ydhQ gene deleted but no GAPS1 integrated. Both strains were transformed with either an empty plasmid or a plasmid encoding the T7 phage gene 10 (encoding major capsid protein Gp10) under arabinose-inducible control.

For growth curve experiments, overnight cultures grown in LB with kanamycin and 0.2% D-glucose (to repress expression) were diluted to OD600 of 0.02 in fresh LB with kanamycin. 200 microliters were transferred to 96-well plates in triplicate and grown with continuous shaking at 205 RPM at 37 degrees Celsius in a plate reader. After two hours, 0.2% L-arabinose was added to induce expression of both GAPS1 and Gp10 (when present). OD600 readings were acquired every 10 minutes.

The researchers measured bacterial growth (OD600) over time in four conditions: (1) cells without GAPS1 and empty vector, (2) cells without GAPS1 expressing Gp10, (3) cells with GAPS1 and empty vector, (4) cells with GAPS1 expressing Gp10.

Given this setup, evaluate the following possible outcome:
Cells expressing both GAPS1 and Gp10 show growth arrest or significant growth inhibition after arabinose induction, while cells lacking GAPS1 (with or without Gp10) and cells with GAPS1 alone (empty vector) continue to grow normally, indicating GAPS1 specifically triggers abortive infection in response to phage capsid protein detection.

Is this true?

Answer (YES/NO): NO